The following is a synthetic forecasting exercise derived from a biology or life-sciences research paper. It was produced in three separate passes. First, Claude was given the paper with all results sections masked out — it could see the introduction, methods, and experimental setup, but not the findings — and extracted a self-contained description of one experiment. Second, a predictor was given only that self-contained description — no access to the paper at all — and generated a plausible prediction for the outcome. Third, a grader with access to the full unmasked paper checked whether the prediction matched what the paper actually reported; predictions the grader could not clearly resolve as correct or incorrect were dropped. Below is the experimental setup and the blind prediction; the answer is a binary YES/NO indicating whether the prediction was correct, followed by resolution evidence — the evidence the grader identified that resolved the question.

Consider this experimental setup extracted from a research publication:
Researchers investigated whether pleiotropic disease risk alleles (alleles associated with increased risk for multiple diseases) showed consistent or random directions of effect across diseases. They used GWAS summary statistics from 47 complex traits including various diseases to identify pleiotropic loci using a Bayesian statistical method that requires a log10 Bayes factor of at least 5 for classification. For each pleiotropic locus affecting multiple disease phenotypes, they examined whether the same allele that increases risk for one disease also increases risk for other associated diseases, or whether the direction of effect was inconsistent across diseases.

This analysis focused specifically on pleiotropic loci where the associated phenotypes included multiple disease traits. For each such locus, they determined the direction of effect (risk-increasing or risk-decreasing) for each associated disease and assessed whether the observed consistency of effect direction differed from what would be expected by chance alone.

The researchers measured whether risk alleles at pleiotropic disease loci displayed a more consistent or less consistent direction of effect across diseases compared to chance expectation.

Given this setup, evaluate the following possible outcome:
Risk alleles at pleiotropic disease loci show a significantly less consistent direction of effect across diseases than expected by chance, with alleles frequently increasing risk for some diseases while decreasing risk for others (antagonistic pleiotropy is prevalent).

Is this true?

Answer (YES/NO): NO